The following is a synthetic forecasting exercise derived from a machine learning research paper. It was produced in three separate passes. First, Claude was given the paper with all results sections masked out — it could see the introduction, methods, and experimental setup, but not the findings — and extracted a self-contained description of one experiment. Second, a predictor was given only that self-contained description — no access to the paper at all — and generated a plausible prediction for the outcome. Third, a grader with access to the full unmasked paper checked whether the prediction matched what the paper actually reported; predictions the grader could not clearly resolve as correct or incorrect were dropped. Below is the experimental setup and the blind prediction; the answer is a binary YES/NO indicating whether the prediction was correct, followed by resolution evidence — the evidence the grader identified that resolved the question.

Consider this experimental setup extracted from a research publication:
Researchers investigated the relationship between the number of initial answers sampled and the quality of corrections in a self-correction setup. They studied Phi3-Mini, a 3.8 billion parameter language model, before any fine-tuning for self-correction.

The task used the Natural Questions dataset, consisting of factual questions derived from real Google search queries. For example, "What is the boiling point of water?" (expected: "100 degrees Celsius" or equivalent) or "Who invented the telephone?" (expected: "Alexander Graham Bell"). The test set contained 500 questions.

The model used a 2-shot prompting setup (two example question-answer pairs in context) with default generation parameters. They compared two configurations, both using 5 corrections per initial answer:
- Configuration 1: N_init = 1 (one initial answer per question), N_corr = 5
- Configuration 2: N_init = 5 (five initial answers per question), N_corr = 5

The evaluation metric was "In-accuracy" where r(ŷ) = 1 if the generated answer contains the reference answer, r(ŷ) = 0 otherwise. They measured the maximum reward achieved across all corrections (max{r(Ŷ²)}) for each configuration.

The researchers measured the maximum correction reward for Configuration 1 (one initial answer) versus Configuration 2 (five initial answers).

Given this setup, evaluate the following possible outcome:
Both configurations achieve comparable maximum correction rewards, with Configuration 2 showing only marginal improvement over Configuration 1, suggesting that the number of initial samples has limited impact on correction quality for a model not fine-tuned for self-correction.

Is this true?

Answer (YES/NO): NO